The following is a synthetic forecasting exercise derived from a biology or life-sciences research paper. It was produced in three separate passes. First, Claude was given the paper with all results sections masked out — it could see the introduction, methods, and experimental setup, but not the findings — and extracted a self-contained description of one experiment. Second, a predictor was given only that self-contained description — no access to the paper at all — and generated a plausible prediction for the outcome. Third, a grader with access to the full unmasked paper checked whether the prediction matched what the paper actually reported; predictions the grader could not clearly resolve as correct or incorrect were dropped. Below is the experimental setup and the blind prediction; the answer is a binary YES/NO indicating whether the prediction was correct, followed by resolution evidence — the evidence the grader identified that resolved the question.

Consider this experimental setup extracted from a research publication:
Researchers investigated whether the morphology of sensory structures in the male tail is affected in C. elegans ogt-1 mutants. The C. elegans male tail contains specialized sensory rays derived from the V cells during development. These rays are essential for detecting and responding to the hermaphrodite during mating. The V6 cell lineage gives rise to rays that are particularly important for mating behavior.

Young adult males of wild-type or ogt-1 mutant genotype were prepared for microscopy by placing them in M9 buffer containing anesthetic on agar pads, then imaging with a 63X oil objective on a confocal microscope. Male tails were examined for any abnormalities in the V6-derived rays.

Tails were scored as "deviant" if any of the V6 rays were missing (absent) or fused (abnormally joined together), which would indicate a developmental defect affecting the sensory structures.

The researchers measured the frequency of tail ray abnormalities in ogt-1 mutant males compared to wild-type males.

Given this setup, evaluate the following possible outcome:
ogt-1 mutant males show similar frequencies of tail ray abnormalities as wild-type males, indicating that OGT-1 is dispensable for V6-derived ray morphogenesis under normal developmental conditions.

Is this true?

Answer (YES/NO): NO